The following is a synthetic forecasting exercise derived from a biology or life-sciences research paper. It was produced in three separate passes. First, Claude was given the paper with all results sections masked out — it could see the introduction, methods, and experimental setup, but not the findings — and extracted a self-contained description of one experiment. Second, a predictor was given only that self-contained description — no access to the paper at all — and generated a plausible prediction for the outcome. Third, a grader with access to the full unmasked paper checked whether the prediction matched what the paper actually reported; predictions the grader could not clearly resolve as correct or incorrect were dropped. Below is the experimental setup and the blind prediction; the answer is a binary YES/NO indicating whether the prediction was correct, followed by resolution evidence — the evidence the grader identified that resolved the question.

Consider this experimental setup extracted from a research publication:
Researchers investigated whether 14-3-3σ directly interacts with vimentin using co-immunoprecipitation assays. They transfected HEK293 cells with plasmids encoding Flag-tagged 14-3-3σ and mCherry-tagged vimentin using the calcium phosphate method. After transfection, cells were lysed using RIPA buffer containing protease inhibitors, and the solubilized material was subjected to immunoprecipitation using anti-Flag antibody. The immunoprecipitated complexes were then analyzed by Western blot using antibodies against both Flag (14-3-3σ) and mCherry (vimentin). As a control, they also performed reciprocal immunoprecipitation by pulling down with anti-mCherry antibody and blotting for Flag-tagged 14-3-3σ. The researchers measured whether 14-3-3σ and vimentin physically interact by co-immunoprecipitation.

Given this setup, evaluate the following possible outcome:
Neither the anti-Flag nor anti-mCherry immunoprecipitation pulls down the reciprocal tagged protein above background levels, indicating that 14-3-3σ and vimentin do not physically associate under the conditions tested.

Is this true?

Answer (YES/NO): NO